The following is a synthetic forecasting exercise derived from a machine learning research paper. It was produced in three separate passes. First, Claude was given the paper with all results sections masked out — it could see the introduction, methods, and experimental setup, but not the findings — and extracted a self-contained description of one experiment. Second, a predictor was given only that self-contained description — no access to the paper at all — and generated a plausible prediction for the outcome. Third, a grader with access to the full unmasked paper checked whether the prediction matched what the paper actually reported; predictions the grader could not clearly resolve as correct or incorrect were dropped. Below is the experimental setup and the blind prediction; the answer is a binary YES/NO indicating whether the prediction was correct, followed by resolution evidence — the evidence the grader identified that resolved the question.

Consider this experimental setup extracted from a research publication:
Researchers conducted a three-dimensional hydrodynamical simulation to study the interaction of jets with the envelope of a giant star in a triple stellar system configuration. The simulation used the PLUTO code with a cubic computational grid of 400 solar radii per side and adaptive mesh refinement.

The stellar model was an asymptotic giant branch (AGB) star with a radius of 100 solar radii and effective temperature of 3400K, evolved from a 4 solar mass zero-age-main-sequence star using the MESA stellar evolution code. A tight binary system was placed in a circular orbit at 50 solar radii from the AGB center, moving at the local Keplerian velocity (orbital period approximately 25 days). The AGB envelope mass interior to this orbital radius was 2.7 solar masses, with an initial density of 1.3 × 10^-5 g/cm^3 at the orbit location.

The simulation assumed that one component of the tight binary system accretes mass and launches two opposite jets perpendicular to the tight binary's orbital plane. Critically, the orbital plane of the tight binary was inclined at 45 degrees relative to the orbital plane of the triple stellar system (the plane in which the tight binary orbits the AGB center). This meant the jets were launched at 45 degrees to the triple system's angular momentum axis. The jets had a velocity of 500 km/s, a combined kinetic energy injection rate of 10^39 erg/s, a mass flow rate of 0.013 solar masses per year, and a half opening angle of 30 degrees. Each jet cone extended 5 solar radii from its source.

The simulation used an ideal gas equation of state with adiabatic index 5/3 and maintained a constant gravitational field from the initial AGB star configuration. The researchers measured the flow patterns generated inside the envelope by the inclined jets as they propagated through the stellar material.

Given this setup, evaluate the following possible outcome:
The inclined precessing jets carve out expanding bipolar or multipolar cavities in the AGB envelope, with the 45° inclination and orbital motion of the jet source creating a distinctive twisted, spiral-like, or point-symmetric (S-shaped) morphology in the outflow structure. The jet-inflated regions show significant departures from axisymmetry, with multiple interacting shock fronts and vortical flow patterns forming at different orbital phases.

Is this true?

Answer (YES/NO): NO